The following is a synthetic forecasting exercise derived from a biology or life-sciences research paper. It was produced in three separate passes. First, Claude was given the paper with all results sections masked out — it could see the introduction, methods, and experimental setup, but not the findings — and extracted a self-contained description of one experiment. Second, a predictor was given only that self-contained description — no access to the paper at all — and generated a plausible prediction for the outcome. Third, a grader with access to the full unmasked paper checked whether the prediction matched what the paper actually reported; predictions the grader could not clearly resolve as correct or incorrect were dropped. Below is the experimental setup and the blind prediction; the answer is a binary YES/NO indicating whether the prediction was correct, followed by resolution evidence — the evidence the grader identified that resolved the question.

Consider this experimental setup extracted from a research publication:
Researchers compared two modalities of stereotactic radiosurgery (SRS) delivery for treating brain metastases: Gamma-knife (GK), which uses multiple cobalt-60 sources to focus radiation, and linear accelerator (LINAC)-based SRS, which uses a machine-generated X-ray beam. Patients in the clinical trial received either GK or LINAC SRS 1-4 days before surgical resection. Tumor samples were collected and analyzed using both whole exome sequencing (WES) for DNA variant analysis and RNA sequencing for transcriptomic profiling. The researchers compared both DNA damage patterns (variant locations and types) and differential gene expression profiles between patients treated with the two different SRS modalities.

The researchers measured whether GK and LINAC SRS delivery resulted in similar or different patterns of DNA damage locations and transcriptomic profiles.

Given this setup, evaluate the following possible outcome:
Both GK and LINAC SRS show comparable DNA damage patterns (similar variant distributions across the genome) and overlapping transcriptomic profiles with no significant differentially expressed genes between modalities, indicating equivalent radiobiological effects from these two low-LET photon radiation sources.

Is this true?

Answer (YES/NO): NO